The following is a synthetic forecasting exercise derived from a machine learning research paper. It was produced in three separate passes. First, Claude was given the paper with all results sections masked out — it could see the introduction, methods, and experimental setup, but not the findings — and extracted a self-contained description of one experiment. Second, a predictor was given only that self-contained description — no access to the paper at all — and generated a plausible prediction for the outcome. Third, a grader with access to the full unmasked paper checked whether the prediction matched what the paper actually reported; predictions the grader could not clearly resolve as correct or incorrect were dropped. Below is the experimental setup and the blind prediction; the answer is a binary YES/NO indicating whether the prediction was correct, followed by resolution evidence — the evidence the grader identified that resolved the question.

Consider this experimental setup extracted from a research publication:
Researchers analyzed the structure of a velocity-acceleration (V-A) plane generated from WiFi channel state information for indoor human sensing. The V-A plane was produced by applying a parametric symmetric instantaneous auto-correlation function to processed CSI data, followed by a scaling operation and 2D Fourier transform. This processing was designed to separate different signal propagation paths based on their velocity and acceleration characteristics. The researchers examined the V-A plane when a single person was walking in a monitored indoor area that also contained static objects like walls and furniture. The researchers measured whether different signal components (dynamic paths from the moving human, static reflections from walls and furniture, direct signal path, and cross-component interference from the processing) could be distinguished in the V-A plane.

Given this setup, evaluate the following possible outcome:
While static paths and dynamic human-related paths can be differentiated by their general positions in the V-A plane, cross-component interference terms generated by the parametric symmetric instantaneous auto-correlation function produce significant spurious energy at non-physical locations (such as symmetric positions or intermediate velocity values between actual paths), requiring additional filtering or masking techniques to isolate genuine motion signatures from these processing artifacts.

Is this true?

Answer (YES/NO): NO